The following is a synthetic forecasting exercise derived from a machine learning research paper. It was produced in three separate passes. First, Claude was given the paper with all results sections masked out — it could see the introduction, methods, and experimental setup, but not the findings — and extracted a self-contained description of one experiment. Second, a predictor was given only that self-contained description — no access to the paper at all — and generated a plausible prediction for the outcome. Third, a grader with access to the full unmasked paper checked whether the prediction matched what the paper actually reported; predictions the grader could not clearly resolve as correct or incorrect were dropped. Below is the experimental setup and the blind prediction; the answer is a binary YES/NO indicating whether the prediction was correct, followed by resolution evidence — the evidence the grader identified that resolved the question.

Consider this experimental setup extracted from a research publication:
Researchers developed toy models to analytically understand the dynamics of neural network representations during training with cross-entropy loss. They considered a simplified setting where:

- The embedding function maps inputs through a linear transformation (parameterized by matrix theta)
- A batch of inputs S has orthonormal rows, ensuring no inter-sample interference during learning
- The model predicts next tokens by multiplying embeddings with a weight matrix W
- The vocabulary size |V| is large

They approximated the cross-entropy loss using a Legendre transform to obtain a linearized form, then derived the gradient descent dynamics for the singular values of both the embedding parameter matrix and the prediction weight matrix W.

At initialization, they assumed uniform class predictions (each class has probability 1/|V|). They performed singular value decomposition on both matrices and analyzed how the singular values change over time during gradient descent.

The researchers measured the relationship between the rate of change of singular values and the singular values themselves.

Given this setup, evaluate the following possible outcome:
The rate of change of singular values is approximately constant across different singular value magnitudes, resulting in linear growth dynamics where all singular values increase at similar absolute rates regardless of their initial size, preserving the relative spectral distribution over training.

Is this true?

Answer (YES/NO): NO